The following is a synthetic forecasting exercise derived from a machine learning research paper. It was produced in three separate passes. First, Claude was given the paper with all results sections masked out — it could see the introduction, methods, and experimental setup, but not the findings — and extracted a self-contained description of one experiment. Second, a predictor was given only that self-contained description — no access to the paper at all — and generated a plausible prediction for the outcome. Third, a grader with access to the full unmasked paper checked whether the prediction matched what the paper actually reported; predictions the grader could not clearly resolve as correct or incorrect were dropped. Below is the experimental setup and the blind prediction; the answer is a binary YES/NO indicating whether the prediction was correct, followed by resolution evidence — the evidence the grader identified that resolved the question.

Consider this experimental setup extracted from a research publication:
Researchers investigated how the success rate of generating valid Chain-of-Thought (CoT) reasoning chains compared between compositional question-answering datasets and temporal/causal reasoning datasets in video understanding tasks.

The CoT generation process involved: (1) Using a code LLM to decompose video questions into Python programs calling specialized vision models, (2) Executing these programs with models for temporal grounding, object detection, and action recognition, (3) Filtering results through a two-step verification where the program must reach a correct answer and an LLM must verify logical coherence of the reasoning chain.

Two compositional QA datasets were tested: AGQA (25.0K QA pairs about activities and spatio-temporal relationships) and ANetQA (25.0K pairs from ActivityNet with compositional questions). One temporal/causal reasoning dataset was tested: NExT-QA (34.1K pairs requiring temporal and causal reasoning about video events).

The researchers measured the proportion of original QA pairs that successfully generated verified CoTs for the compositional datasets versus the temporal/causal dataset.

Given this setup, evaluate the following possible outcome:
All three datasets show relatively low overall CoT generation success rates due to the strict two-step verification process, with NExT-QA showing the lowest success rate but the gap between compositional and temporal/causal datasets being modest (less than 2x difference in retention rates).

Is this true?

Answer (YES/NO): NO